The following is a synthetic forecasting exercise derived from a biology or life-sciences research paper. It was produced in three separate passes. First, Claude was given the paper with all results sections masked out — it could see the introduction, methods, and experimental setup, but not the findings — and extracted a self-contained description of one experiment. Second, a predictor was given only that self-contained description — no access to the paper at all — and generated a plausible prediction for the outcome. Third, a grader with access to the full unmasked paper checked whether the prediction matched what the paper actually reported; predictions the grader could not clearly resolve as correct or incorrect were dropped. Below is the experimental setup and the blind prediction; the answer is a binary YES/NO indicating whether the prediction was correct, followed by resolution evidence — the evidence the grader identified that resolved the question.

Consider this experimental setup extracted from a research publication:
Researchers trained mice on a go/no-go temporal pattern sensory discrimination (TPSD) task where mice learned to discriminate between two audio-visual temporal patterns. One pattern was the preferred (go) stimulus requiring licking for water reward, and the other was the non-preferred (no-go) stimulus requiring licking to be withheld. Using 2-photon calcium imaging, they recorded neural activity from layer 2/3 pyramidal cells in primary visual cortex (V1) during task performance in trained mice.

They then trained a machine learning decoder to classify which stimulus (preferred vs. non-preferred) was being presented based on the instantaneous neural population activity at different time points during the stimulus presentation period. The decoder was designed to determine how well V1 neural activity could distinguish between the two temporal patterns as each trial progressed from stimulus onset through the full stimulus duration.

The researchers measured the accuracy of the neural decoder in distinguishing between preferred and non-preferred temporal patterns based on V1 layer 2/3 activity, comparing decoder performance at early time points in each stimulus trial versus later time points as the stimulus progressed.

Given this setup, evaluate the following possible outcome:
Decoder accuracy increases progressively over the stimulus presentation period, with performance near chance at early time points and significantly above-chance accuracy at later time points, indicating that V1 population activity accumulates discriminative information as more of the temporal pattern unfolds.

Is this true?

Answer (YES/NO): YES